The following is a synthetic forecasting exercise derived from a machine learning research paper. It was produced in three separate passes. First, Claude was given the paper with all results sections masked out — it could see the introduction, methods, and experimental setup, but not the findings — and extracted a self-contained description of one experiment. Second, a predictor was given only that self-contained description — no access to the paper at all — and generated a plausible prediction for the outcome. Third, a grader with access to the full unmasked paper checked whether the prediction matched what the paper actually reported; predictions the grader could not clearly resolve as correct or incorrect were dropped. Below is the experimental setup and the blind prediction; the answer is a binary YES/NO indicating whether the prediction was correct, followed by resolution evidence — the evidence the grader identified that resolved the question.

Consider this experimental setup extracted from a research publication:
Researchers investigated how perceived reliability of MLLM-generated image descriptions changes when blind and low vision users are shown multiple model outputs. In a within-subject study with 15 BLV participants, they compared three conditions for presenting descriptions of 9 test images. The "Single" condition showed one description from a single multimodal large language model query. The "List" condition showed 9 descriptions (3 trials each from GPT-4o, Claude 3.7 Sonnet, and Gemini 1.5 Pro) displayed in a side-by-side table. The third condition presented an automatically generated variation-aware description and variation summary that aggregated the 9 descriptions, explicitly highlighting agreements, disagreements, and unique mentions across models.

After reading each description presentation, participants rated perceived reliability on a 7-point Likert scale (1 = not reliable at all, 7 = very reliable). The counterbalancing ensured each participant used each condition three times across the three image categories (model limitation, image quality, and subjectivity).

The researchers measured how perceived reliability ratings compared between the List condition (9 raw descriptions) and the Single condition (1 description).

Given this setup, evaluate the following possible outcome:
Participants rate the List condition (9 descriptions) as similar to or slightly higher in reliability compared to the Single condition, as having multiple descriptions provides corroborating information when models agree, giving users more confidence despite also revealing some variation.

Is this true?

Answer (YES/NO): NO